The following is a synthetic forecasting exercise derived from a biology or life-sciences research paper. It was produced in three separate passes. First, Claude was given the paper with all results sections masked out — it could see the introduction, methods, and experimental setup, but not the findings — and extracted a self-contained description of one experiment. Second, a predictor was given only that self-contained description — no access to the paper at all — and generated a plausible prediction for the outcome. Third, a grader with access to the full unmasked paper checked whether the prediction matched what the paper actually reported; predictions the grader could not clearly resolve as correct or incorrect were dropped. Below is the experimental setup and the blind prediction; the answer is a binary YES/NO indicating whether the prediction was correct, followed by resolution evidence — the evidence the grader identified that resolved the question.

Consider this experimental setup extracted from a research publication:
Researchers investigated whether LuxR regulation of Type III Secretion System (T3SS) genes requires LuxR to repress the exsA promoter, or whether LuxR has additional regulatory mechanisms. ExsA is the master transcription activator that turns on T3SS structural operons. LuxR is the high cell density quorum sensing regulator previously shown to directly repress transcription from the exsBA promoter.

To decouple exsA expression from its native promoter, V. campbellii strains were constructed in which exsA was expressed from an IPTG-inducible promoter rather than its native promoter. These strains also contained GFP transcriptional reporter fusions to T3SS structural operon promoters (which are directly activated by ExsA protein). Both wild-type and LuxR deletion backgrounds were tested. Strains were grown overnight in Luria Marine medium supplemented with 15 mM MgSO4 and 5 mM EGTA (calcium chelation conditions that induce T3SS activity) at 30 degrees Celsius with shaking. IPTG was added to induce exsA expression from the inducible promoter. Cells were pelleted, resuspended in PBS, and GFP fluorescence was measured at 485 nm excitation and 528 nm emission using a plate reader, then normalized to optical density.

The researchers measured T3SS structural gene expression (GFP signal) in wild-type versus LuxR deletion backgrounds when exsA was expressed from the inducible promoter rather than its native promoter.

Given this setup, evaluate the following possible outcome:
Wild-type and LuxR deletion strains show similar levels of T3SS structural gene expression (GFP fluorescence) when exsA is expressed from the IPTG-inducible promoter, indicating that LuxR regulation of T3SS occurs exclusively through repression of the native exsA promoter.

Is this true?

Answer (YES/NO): NO